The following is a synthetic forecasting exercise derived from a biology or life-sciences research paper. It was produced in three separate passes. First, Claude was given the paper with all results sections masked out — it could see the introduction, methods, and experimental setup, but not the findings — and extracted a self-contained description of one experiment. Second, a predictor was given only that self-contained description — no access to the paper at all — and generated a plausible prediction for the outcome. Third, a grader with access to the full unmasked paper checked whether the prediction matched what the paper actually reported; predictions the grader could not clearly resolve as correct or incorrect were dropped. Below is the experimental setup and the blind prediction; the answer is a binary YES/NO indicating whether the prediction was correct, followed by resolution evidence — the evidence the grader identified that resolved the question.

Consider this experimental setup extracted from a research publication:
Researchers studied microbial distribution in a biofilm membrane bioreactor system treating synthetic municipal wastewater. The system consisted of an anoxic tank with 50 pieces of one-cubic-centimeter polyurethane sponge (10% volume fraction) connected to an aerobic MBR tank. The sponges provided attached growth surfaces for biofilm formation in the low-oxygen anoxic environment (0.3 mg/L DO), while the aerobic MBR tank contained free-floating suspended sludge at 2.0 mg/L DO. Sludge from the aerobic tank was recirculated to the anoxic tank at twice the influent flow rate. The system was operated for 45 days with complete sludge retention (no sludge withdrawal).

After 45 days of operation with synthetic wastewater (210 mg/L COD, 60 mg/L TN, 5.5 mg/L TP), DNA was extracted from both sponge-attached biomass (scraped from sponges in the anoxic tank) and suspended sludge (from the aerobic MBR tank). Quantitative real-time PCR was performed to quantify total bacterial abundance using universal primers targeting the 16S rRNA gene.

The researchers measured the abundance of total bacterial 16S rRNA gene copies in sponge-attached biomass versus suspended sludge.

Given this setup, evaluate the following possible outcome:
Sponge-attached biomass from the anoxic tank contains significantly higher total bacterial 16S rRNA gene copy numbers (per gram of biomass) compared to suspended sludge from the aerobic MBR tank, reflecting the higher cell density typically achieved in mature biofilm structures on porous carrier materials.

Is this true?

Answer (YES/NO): YES